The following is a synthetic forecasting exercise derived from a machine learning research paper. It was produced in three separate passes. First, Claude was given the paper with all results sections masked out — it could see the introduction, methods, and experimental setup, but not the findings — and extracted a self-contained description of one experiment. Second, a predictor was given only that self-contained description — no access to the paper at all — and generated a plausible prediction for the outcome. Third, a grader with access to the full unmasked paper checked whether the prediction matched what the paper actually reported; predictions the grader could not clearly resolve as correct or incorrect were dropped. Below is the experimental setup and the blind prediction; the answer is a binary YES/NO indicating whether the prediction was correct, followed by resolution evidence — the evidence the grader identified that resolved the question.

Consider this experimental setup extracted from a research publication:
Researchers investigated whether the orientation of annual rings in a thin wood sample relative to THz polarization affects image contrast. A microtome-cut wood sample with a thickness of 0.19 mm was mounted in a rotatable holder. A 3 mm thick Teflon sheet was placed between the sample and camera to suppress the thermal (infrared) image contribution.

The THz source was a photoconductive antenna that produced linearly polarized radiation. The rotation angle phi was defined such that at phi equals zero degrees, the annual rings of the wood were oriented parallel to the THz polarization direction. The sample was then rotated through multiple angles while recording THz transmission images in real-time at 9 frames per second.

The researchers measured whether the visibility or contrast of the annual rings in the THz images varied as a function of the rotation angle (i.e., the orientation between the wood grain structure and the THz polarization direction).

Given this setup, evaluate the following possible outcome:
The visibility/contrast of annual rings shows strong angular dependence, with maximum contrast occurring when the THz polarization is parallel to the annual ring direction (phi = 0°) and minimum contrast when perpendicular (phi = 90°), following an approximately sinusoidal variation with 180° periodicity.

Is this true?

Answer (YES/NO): NO